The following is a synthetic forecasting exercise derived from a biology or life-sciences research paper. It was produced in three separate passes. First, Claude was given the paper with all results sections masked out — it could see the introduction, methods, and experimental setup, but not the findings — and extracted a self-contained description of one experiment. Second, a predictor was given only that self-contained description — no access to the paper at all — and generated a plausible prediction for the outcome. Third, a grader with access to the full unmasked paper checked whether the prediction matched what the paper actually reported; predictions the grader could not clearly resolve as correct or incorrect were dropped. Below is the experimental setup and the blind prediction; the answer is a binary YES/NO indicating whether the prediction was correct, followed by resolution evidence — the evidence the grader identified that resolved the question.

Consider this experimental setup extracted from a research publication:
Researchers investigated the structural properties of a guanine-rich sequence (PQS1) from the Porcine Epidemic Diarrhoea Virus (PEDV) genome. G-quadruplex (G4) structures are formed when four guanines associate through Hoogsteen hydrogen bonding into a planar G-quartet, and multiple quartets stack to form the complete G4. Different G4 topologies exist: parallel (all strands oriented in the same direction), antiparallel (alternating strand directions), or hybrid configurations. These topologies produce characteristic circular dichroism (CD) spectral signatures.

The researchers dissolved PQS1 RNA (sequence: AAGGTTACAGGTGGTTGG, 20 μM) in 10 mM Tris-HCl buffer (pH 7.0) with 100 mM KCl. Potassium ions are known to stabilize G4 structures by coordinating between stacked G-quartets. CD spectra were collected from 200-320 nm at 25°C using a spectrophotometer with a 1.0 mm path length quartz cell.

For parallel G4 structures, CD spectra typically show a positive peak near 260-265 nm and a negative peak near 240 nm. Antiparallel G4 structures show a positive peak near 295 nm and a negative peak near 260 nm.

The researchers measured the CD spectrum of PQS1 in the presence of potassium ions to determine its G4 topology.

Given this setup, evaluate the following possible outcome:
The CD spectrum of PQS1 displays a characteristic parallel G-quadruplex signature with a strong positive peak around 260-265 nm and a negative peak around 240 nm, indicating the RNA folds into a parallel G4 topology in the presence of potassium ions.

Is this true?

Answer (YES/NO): YES